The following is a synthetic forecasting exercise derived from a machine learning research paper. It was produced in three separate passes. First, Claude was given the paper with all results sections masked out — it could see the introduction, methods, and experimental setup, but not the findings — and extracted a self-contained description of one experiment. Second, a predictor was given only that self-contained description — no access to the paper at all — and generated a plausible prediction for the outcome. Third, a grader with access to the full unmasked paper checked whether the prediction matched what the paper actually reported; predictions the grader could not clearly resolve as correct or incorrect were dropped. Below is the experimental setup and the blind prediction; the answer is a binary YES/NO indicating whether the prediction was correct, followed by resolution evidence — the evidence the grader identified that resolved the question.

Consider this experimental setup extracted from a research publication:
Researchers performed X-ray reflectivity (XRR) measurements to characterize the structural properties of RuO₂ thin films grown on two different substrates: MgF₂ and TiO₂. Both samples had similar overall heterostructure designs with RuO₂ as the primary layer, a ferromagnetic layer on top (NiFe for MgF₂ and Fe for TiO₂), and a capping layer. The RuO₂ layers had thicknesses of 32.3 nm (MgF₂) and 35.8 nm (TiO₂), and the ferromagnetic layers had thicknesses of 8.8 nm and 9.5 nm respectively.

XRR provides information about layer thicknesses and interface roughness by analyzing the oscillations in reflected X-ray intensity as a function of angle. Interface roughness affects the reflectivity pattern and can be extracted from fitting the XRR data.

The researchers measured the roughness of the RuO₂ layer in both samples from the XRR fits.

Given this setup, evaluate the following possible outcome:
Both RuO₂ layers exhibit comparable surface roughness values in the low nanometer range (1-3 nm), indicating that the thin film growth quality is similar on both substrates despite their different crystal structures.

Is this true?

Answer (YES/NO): NO